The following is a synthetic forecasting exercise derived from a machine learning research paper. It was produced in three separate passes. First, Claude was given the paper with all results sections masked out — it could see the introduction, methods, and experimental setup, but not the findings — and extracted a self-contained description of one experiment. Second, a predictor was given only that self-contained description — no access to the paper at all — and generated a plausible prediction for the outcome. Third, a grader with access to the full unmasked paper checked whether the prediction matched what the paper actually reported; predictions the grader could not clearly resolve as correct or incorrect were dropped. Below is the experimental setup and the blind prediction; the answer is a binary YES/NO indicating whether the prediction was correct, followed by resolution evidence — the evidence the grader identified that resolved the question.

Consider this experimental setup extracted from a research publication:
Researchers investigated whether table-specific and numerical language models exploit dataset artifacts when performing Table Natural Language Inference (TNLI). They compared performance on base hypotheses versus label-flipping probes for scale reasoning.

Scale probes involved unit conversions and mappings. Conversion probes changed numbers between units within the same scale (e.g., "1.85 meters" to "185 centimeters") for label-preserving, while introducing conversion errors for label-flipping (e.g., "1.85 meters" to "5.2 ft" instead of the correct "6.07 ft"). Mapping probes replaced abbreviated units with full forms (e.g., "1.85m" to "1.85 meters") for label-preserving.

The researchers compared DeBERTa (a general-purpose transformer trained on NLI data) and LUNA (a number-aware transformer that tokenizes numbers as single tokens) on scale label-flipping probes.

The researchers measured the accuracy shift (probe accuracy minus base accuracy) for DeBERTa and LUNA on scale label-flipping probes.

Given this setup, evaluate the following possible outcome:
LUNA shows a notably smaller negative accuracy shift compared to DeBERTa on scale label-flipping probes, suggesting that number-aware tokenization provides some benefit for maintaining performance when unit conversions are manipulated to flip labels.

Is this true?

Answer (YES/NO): NO